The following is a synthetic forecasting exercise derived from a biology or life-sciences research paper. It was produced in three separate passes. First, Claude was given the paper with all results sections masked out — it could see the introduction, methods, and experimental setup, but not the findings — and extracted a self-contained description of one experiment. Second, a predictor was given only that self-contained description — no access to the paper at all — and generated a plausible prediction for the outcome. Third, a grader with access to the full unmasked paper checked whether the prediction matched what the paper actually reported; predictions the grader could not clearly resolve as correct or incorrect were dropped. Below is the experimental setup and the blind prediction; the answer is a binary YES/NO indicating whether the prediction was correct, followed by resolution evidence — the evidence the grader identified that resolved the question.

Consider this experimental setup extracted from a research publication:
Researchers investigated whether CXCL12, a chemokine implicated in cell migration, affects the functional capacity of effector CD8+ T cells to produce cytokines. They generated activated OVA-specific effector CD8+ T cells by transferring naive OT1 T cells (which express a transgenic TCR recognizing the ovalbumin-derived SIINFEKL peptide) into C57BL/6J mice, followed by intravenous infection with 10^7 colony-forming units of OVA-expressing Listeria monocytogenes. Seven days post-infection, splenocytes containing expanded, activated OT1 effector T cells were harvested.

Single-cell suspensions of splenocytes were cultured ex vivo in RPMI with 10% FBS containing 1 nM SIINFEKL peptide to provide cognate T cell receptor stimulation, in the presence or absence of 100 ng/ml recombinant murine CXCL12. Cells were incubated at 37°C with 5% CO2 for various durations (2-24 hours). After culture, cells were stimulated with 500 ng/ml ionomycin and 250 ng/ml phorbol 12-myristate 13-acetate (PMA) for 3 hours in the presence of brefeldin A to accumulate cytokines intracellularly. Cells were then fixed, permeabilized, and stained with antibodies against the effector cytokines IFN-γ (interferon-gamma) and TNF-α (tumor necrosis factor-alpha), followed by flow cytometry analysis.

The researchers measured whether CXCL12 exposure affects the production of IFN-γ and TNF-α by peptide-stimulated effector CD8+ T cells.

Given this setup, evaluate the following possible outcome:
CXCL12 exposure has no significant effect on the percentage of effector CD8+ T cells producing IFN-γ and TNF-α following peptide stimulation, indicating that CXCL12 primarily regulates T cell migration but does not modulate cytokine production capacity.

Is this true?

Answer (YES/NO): YES